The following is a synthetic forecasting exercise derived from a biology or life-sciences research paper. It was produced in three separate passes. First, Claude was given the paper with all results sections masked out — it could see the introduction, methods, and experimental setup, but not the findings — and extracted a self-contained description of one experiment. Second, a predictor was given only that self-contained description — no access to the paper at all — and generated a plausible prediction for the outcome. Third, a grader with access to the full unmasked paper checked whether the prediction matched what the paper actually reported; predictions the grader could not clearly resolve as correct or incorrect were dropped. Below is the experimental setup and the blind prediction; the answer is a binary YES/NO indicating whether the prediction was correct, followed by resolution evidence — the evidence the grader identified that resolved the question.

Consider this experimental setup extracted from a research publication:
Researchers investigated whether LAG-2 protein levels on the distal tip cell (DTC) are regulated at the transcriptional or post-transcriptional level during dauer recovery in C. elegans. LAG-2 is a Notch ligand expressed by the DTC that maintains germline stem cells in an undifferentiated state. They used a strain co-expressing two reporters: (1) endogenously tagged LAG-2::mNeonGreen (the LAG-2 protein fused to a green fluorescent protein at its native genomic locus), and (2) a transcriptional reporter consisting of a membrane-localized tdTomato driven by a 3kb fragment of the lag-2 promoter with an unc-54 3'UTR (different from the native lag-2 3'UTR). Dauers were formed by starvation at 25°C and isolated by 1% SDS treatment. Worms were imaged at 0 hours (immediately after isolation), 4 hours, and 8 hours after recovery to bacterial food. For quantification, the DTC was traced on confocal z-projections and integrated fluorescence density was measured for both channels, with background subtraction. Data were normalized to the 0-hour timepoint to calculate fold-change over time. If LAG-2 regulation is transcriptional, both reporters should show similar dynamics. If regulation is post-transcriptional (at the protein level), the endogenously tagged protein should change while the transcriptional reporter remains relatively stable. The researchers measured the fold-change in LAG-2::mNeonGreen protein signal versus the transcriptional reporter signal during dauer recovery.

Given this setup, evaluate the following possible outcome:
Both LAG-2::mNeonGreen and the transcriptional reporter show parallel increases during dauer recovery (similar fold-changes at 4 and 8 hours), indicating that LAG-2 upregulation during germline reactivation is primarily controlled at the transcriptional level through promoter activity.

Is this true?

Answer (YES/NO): NO